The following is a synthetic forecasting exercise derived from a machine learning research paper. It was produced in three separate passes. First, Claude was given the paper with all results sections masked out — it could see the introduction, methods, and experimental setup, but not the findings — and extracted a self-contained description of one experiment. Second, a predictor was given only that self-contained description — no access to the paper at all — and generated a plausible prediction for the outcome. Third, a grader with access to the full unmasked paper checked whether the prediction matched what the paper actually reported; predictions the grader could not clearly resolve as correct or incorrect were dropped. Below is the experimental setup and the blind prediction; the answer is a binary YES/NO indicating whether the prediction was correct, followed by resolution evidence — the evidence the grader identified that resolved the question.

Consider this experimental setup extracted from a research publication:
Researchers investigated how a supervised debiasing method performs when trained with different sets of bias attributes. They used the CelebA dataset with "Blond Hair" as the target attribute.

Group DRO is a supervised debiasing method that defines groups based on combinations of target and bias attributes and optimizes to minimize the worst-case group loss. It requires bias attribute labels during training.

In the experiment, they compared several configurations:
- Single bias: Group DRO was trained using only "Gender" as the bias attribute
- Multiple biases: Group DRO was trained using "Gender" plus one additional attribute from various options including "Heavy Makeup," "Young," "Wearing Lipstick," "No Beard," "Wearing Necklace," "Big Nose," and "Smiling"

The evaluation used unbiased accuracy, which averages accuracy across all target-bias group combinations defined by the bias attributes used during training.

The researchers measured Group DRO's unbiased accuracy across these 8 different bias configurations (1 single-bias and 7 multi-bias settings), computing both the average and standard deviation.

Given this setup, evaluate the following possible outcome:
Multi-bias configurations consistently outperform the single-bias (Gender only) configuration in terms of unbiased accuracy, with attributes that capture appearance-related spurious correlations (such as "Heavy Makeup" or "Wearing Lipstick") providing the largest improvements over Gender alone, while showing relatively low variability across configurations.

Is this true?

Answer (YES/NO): NO